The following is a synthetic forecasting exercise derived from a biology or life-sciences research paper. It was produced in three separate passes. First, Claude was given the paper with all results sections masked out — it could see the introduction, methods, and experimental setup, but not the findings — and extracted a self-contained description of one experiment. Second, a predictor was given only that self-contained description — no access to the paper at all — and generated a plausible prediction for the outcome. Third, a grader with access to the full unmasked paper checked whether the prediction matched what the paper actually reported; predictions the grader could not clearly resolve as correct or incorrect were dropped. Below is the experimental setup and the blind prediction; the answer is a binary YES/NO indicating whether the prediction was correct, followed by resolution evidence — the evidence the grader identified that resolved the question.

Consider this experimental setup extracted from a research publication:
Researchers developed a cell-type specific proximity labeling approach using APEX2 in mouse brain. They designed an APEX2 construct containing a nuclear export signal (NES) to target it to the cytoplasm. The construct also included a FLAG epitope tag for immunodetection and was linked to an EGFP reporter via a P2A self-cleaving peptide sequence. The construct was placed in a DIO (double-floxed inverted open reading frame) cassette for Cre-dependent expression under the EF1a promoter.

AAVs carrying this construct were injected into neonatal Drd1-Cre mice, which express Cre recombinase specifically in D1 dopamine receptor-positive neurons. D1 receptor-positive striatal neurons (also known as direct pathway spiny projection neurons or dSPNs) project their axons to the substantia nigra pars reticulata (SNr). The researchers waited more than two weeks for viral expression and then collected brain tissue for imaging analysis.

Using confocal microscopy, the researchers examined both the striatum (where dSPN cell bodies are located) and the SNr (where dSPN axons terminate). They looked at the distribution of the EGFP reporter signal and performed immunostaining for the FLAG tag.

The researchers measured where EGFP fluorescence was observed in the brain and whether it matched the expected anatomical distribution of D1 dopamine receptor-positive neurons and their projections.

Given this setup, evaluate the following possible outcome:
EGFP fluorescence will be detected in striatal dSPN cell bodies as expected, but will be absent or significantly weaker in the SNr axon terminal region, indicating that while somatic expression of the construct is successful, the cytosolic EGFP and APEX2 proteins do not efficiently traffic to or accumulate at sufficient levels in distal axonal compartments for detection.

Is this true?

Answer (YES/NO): NO